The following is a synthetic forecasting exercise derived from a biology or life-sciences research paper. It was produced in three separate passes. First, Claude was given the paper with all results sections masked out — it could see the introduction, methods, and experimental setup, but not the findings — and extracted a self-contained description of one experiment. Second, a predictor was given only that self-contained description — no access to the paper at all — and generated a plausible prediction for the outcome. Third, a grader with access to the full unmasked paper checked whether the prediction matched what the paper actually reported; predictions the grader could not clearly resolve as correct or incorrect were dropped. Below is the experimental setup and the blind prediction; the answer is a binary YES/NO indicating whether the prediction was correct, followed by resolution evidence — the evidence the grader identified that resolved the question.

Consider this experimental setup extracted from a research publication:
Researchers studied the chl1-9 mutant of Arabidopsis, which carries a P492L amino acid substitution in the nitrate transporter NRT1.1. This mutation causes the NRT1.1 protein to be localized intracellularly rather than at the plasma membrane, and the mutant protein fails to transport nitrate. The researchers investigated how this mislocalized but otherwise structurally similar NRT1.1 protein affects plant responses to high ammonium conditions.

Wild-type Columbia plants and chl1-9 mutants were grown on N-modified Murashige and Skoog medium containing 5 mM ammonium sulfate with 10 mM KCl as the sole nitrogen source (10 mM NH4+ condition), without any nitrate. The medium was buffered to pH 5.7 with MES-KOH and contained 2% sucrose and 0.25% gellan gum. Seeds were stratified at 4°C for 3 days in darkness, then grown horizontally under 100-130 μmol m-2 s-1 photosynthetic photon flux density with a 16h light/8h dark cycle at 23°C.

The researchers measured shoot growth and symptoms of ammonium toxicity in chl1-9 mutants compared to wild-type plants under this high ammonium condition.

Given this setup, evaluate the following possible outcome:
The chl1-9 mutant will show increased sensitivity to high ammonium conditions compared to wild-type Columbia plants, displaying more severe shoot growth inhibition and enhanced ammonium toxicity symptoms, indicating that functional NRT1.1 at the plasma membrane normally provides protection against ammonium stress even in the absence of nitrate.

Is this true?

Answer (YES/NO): NO